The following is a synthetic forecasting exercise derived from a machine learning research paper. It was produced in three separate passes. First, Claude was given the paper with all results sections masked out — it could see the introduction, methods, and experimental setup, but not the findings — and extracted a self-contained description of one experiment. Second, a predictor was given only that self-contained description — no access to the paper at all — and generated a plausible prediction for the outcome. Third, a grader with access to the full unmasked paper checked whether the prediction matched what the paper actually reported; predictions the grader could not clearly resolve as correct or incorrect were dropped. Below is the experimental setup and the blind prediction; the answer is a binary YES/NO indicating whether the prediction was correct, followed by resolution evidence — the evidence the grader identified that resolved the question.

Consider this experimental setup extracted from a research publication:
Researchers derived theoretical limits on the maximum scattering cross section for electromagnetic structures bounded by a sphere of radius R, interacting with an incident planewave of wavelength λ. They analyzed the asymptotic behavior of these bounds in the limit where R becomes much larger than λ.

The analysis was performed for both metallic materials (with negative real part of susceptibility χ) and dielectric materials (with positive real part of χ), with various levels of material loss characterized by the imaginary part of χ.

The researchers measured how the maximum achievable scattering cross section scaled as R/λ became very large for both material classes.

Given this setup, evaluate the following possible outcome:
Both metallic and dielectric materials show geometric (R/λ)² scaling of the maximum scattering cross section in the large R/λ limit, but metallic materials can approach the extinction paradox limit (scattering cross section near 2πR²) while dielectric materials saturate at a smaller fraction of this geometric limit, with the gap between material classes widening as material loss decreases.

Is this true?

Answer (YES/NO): NO